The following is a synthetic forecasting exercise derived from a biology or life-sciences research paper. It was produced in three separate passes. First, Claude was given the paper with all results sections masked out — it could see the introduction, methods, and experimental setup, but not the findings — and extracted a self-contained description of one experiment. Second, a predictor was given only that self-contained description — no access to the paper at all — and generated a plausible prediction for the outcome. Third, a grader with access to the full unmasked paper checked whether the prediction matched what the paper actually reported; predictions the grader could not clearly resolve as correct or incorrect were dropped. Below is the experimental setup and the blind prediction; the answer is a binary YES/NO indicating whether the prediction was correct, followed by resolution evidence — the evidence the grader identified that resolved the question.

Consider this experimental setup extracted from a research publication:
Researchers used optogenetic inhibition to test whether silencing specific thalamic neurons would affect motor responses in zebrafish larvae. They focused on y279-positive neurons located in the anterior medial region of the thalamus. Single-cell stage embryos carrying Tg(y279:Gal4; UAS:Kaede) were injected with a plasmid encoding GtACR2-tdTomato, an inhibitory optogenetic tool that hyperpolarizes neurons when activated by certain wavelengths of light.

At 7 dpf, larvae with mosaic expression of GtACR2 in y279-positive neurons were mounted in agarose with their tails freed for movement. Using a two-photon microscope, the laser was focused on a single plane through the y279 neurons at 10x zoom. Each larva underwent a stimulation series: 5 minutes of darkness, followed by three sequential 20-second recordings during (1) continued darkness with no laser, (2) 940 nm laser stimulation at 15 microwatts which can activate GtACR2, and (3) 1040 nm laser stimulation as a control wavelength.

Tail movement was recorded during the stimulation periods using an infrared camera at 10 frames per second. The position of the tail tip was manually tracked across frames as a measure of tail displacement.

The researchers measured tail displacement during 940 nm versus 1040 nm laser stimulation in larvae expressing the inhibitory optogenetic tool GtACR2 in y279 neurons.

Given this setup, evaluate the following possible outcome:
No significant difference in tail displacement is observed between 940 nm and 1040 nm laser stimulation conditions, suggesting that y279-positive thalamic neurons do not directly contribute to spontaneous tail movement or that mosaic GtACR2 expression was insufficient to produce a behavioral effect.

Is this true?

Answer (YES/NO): YES